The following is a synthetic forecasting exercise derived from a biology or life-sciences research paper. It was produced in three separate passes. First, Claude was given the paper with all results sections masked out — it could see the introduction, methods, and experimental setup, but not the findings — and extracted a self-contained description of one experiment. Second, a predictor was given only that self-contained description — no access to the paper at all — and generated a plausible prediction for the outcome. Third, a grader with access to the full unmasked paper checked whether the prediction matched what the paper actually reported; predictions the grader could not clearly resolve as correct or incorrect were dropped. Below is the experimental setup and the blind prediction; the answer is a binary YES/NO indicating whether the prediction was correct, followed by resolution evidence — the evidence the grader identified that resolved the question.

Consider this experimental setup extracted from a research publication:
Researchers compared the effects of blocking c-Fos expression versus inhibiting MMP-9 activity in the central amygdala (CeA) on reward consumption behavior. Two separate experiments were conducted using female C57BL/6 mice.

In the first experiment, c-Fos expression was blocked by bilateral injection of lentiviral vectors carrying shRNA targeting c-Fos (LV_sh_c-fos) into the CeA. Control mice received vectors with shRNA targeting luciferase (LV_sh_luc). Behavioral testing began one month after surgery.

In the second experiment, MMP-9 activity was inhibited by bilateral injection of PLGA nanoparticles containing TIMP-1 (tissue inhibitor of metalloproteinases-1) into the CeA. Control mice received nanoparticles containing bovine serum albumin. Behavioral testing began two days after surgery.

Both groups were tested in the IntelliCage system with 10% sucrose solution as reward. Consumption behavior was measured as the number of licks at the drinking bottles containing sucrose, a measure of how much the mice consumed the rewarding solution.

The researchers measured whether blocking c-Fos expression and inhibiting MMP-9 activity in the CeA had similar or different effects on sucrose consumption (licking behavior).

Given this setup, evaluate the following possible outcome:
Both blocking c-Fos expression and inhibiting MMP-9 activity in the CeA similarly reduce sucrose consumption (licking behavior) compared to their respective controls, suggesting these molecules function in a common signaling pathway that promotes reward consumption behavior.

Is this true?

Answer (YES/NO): NO